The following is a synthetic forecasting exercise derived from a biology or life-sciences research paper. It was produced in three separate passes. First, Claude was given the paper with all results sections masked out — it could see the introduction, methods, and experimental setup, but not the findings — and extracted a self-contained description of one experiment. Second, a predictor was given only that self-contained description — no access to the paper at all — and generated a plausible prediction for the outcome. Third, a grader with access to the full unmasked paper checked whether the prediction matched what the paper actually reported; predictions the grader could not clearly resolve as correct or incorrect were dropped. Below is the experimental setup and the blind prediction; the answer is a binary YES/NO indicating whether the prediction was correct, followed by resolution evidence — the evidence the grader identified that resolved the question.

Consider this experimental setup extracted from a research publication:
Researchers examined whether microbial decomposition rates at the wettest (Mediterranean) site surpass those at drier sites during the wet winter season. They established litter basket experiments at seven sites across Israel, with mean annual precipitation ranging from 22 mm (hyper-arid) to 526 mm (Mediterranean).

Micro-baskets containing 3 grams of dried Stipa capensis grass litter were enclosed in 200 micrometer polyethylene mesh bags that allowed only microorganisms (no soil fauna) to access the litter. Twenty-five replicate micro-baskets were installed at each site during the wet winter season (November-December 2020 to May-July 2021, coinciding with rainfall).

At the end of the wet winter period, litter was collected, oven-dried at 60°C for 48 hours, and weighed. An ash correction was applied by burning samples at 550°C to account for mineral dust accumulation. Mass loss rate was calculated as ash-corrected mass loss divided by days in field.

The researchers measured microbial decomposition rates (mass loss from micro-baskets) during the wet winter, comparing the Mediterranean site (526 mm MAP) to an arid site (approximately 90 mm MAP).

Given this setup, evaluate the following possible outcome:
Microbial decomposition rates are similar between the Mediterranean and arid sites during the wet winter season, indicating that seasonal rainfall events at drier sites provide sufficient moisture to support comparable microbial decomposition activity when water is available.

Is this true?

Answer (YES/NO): NO